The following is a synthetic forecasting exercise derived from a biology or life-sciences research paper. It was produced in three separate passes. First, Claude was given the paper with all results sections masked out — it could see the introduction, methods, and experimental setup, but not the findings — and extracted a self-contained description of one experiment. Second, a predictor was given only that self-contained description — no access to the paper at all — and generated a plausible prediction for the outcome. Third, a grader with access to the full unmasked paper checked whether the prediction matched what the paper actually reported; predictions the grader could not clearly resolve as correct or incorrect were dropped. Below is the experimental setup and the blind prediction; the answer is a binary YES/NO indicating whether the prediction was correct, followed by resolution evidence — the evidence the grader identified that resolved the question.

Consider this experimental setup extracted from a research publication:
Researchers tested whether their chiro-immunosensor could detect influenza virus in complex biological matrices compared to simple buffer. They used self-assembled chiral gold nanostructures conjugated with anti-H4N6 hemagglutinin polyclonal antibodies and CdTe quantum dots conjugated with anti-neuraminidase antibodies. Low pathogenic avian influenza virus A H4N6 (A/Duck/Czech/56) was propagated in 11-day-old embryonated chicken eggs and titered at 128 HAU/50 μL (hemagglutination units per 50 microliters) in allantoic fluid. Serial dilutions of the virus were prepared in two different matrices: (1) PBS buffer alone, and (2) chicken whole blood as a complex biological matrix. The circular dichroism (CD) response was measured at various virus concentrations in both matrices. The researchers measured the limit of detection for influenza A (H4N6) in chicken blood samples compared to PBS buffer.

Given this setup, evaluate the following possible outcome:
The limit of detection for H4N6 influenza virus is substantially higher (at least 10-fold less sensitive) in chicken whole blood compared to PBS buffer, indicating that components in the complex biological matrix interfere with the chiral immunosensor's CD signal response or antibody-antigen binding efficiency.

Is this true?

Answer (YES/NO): NO